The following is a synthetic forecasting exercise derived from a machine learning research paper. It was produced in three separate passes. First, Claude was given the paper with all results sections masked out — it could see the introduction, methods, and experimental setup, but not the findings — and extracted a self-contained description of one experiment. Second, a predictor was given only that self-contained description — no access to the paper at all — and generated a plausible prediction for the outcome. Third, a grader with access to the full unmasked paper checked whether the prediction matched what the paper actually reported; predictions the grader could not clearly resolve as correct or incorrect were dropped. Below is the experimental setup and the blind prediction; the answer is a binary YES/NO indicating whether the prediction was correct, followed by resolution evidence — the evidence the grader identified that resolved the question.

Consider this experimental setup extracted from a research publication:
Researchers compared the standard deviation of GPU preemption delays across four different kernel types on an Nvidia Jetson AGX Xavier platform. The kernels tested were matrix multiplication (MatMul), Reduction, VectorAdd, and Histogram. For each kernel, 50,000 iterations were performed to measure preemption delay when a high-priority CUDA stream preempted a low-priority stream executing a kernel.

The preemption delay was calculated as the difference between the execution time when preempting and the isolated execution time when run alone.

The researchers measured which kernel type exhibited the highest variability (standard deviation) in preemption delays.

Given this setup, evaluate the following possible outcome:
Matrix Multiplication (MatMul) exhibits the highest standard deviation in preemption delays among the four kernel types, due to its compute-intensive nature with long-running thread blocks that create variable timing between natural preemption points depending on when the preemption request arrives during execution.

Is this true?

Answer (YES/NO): NO